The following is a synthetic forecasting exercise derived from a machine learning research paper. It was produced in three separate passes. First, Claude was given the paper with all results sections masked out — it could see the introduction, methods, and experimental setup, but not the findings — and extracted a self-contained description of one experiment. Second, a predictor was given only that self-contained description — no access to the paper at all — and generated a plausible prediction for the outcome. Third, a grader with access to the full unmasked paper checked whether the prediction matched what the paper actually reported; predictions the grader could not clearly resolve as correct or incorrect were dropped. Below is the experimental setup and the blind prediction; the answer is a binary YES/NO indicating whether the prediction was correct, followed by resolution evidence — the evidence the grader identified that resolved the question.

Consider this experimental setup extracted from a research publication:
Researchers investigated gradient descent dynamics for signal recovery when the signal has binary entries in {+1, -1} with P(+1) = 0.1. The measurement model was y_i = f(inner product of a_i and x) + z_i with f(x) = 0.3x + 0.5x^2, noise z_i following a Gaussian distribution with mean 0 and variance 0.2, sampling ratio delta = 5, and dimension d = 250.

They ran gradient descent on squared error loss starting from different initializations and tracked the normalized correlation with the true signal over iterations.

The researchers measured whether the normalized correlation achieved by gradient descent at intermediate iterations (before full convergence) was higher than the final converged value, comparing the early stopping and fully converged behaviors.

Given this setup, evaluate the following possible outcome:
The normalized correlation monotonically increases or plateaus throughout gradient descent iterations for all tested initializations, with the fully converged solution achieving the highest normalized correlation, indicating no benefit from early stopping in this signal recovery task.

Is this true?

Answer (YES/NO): NO